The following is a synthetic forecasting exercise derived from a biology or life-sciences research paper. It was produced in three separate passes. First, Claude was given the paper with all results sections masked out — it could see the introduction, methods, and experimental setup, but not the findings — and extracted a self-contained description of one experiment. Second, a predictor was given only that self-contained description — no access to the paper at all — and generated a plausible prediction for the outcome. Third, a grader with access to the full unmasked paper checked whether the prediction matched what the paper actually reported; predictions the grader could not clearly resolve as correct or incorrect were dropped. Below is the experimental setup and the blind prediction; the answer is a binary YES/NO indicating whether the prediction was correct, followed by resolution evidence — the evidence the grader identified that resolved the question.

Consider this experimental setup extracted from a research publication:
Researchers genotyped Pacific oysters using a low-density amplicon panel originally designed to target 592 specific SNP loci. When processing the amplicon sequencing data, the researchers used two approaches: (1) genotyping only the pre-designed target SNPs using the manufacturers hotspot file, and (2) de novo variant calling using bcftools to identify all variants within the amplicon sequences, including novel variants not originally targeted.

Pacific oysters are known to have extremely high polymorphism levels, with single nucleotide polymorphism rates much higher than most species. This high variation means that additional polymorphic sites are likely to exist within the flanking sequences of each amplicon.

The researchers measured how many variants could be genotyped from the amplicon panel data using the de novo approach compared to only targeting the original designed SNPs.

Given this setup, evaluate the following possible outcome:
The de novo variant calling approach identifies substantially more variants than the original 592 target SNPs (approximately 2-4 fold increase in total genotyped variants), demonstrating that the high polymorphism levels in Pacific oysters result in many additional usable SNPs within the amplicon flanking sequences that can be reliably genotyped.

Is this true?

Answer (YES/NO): YES